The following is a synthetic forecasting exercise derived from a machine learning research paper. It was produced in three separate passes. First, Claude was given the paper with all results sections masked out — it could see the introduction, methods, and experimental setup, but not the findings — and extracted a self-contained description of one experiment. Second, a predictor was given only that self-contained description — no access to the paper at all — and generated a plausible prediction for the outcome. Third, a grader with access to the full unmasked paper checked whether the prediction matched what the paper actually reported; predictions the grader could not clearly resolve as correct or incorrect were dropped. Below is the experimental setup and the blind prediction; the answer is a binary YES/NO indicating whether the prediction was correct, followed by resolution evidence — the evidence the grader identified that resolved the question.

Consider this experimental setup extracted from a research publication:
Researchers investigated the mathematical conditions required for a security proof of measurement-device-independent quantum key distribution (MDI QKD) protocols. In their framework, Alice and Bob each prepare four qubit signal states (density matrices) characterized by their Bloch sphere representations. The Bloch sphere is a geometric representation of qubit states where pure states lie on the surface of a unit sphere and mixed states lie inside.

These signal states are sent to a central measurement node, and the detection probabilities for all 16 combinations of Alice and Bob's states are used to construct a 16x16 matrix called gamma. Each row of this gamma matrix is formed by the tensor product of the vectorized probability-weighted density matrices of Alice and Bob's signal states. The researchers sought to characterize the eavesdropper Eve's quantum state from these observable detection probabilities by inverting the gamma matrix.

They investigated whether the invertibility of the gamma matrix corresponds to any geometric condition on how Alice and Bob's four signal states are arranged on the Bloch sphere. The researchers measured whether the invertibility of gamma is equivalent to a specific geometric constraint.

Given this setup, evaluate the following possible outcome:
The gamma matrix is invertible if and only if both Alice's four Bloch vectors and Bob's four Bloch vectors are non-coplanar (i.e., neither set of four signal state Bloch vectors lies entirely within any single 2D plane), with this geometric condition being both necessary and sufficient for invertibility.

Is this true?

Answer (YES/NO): YES